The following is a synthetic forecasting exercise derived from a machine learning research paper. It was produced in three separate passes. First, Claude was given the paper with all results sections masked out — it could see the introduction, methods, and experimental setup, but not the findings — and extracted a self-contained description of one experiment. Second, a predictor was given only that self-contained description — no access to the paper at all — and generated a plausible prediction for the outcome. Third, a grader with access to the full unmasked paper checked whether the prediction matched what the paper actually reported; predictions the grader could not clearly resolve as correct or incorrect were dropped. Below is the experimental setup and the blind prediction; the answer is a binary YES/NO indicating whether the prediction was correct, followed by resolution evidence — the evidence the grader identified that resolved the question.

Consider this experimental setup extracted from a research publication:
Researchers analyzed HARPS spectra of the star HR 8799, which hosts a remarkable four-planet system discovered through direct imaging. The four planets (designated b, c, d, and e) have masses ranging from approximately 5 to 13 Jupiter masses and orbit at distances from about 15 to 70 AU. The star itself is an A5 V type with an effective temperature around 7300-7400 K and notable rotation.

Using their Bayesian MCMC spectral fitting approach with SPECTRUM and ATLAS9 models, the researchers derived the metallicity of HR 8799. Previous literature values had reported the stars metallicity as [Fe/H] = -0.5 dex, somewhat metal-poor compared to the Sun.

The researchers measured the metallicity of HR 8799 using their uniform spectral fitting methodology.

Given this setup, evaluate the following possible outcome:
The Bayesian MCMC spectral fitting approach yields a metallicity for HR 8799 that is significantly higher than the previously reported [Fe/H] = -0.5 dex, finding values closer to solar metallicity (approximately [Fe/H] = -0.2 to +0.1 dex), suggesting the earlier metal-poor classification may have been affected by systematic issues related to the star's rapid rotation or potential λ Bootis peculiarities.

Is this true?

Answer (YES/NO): NO